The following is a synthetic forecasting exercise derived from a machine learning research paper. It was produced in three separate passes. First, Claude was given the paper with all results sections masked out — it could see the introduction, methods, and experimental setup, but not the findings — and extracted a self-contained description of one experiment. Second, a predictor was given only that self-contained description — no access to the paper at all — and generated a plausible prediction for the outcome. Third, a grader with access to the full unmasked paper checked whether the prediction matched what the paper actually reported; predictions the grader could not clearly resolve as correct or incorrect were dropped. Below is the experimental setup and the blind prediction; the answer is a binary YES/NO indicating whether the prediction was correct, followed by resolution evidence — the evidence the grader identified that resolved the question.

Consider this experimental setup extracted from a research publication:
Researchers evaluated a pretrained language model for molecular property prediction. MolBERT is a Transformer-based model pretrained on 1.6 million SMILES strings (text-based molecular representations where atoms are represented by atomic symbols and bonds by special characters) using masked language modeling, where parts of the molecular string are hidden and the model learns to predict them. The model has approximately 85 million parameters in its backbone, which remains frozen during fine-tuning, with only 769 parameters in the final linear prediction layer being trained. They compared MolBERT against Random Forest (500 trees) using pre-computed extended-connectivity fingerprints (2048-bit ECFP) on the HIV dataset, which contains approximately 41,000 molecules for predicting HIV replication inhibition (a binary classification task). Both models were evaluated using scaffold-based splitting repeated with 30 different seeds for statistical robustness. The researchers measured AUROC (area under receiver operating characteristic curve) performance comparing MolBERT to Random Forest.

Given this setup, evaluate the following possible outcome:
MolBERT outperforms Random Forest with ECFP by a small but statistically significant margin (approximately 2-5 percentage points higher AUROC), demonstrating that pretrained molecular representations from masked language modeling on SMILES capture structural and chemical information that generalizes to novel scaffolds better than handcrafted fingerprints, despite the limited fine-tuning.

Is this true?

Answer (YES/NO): NO